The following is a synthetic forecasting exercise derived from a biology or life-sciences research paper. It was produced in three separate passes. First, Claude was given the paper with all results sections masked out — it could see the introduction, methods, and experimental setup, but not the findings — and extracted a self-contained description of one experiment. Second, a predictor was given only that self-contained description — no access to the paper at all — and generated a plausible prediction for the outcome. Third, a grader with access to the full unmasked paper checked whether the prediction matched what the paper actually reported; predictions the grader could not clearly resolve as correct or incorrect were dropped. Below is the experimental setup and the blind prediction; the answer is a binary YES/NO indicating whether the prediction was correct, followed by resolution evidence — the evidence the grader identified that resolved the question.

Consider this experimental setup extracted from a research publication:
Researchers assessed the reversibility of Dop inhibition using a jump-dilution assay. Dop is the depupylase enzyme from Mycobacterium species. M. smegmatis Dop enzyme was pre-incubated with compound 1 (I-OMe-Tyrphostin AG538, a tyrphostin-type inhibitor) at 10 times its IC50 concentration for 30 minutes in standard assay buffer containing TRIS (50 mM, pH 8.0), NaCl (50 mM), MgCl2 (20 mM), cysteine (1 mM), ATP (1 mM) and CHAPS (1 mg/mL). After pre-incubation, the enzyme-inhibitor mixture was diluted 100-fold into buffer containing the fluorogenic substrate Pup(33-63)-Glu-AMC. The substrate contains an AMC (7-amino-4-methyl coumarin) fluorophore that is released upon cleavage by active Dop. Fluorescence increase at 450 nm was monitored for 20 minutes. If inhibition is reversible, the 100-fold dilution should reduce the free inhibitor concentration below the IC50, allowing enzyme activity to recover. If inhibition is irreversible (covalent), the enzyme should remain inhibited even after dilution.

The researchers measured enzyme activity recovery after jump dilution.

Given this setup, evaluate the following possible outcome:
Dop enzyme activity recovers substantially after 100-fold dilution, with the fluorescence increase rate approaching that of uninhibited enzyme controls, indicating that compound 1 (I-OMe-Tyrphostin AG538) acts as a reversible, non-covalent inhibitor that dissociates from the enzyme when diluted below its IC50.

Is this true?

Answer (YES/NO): YES